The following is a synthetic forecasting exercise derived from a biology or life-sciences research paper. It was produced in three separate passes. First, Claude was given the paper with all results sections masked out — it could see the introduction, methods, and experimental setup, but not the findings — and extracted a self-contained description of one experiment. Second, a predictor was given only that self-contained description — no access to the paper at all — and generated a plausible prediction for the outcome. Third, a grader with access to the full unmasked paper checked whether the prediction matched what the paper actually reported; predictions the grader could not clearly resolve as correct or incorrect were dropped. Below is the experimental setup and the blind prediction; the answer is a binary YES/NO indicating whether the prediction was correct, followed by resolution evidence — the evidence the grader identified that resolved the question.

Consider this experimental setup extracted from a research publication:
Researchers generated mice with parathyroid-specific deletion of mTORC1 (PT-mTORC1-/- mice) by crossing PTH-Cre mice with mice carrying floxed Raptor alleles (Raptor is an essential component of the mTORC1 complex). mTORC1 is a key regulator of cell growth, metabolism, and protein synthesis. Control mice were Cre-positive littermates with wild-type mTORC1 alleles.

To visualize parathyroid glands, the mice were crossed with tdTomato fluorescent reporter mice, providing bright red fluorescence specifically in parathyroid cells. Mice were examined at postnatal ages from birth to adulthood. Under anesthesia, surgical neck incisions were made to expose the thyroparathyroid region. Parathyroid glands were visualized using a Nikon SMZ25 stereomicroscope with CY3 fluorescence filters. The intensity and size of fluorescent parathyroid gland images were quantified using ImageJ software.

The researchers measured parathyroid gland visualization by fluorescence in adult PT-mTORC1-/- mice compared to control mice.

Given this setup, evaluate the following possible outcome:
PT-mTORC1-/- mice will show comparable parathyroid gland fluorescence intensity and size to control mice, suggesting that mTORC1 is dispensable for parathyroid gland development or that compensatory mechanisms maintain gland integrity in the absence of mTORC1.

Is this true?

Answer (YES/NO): NO